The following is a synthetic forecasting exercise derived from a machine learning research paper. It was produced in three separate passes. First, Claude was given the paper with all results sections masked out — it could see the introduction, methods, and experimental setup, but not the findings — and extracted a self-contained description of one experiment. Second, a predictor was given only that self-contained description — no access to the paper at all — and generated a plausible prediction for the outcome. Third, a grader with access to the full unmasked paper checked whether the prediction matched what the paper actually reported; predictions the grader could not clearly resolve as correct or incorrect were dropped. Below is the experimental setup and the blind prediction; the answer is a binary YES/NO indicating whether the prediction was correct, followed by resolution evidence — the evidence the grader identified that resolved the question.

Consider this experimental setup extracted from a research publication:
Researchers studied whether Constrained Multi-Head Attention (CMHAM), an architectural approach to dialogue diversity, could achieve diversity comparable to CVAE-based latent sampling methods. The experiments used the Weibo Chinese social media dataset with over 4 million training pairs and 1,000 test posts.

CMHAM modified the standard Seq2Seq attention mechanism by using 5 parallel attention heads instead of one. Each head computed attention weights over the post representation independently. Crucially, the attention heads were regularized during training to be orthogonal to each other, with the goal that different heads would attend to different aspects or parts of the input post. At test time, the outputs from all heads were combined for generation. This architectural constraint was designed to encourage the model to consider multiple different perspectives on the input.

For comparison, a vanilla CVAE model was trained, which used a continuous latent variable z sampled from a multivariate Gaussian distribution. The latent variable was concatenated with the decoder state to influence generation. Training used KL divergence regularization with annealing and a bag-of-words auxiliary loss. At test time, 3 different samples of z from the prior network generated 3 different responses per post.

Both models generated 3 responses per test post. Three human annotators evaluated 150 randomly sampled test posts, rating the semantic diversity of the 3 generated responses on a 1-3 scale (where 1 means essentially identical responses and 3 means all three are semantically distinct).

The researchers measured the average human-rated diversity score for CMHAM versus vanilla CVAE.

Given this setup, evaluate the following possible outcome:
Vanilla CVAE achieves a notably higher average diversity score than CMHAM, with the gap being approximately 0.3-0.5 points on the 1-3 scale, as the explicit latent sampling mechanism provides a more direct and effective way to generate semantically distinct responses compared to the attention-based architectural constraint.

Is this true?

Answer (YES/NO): YES